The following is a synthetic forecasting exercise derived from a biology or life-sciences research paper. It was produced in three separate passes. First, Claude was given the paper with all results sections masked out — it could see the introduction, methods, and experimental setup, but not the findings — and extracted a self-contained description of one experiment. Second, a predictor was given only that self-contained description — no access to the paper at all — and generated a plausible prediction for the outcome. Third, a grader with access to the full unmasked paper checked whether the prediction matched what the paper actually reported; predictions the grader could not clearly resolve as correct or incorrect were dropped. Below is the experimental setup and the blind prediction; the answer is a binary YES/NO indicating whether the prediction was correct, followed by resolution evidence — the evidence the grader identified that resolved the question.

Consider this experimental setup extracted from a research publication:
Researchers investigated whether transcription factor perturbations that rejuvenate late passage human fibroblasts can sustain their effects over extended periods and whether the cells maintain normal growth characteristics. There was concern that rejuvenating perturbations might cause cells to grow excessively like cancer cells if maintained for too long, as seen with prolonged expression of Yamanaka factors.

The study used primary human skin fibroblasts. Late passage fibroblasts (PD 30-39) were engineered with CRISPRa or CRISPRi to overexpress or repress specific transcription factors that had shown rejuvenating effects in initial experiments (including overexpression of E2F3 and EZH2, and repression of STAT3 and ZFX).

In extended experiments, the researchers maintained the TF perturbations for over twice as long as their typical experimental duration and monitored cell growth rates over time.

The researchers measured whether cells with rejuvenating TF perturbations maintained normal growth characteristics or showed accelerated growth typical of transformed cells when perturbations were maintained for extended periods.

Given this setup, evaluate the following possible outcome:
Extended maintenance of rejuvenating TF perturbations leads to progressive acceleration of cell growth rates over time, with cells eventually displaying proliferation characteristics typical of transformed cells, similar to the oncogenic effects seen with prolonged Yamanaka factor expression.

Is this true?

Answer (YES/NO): NO